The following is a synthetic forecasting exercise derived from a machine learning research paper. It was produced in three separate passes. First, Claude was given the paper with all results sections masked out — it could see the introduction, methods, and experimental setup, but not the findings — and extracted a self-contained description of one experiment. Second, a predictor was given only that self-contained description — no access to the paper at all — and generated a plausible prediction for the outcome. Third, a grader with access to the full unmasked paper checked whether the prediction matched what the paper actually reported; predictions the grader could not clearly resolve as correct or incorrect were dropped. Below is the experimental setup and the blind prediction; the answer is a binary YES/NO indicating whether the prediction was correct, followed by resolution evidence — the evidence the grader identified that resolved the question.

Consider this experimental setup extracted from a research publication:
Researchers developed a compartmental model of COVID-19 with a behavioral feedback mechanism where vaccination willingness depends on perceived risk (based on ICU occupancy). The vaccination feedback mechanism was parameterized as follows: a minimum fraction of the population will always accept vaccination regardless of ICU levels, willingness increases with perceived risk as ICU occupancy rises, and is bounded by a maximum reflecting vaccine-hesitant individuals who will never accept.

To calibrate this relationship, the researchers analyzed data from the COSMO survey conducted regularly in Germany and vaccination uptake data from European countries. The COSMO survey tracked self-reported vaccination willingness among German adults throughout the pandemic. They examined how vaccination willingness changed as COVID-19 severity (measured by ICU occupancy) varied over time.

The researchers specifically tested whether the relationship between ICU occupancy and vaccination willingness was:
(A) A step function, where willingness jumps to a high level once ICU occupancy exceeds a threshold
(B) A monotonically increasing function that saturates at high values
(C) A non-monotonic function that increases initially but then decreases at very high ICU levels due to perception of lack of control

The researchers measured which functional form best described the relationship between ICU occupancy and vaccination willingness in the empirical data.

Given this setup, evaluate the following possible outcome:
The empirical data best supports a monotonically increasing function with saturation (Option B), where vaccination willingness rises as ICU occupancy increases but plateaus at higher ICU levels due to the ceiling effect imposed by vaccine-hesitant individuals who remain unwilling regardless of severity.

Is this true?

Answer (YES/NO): YES